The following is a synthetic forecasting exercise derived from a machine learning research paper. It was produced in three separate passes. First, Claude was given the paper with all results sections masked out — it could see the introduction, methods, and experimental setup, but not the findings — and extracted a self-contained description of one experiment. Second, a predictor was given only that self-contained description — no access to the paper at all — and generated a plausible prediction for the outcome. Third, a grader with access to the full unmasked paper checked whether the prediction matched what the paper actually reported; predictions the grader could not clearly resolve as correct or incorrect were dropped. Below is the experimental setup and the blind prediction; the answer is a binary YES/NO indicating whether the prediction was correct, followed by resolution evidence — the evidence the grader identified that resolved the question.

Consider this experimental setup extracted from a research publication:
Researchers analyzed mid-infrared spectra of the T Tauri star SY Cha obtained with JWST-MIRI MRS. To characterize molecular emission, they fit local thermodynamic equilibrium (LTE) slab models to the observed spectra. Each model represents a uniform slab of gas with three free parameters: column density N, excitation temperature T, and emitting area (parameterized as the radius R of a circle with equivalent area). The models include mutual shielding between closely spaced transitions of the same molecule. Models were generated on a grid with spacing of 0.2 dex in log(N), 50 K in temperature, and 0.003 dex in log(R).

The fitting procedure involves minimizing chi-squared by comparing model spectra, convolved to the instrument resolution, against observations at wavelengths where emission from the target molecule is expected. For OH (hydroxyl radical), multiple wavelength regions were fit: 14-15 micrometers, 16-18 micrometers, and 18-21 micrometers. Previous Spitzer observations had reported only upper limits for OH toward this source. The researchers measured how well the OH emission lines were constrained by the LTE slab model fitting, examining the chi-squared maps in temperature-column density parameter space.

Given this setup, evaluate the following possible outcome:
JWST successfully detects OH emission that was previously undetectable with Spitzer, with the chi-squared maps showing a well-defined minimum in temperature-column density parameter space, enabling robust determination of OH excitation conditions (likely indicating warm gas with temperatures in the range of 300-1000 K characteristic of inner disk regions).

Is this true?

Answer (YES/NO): NO